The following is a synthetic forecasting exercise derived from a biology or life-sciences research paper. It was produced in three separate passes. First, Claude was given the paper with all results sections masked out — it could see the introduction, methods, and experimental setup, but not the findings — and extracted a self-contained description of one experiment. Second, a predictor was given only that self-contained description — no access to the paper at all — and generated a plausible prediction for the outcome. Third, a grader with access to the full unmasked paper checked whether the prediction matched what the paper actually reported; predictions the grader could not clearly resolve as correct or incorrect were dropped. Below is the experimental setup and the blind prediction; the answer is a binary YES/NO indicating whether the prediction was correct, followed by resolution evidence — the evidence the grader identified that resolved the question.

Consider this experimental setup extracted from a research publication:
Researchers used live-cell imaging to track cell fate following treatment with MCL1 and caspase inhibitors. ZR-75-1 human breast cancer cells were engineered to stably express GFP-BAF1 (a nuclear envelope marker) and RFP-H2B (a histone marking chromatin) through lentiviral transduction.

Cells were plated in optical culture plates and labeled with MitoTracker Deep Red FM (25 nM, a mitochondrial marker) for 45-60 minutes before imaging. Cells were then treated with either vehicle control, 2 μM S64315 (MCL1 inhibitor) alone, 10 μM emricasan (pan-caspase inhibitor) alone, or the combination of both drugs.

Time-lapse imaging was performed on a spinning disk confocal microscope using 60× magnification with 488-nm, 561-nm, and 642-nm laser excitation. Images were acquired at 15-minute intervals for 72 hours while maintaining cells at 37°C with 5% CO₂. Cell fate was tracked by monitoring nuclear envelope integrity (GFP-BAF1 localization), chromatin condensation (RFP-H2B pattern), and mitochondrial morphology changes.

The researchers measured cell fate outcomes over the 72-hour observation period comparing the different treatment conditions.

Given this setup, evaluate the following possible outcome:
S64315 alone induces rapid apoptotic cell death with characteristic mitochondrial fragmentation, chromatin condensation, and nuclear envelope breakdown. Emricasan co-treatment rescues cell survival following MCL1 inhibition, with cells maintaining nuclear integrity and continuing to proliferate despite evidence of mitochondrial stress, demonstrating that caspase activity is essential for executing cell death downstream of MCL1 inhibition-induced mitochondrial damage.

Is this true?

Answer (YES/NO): NO